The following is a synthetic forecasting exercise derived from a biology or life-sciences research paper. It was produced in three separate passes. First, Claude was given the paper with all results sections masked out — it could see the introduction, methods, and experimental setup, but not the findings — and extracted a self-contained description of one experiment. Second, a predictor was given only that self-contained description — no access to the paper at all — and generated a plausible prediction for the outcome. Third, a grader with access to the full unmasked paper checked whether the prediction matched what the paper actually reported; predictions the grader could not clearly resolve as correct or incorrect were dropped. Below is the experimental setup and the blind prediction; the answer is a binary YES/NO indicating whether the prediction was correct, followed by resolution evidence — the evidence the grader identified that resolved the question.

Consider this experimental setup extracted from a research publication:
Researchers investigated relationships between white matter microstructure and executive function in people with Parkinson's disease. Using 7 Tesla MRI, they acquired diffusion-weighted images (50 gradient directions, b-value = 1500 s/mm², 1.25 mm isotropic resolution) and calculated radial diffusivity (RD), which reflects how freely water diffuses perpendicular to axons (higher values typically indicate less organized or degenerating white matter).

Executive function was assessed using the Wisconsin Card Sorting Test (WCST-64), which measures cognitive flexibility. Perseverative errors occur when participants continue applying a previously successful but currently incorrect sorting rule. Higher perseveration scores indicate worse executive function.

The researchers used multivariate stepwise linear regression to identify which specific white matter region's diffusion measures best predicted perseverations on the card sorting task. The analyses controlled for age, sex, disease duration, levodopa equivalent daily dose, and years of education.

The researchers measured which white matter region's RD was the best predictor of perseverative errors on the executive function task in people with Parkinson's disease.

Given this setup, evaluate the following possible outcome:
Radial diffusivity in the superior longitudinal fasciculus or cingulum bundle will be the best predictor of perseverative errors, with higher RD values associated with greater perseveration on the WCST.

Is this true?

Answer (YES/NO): NO